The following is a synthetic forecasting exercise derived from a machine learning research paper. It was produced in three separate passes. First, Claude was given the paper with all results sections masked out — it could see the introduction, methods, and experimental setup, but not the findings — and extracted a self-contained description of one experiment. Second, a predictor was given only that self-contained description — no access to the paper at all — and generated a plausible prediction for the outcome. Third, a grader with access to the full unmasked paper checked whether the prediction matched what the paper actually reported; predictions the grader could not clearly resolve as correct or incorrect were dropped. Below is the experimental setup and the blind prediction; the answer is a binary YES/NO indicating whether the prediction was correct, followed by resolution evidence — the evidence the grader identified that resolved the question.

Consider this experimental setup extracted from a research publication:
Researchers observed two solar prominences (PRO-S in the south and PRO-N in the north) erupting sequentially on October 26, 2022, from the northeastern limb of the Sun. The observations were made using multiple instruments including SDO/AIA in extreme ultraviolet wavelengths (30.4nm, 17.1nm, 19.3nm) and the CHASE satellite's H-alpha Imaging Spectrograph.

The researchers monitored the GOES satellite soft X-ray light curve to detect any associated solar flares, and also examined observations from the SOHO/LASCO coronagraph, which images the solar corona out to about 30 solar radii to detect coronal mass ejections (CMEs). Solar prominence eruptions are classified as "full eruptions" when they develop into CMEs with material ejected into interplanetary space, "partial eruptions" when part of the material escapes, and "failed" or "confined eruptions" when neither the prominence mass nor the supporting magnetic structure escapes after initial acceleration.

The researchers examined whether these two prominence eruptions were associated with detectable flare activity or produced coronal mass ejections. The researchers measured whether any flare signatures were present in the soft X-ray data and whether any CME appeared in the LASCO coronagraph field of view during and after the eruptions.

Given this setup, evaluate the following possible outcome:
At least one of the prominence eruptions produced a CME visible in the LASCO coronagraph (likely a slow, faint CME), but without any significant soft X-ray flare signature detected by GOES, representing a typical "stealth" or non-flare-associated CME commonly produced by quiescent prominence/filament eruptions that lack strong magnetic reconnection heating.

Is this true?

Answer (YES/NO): NO